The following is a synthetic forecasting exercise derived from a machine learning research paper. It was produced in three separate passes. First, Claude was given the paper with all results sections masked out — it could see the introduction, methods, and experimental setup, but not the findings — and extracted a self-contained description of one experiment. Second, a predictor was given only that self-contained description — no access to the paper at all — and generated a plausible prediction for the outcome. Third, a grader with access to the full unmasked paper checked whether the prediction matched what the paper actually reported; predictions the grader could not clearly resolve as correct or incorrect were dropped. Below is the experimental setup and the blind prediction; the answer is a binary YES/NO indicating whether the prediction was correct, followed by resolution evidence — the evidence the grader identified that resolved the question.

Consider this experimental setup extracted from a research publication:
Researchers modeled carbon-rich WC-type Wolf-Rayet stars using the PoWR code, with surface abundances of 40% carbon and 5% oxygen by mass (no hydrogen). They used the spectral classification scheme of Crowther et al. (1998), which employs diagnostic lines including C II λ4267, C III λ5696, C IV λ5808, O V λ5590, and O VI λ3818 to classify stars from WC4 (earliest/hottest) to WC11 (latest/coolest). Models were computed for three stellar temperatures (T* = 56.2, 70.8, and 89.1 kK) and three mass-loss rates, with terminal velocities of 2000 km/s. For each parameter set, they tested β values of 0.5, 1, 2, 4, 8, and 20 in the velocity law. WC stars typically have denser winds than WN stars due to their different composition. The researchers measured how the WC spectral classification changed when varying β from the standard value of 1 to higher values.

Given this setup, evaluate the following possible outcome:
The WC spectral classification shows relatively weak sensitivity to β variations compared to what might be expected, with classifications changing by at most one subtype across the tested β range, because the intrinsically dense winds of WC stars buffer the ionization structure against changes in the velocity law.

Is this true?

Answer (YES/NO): NO